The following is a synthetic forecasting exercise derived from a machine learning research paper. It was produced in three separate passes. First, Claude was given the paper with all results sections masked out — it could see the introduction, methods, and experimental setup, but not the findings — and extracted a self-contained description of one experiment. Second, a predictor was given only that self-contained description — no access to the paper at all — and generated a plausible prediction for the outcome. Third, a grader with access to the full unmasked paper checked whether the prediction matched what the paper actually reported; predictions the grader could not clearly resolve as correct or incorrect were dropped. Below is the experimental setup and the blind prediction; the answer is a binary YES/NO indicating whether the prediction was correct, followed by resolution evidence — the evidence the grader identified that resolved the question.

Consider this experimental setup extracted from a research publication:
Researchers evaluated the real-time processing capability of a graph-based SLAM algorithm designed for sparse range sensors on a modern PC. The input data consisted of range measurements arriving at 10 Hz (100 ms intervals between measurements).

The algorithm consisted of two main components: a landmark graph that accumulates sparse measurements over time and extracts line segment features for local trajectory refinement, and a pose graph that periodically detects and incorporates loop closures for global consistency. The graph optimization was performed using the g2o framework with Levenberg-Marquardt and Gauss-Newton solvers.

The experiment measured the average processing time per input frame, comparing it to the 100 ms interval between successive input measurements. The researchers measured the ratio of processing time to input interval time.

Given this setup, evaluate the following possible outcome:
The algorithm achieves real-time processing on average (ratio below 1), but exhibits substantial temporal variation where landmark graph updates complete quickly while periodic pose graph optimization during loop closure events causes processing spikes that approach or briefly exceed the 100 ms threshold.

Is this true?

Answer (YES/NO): NO